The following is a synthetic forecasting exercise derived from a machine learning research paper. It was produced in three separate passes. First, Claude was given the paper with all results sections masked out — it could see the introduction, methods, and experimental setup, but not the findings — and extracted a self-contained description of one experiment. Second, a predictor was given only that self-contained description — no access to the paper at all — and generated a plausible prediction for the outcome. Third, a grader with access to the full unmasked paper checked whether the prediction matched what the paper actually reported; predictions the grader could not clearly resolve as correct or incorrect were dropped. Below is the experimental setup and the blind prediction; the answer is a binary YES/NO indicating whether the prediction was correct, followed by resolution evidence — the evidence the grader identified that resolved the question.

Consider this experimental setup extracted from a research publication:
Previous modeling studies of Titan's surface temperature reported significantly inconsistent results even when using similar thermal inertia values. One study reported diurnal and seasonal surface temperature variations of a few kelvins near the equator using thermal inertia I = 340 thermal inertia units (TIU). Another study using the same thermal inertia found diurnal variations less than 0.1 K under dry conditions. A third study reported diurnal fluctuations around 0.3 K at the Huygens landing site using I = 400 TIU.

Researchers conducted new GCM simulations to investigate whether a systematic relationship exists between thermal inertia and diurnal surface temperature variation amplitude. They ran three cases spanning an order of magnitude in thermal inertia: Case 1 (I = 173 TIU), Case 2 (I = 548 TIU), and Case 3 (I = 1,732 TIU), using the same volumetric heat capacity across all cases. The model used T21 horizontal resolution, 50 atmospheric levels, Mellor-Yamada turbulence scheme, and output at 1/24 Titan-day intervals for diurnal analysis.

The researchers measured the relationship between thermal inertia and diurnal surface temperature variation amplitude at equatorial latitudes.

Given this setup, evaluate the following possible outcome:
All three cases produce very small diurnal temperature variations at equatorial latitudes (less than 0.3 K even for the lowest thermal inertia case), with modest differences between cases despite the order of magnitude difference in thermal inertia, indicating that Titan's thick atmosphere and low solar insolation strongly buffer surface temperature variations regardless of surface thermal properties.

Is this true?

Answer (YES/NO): NO